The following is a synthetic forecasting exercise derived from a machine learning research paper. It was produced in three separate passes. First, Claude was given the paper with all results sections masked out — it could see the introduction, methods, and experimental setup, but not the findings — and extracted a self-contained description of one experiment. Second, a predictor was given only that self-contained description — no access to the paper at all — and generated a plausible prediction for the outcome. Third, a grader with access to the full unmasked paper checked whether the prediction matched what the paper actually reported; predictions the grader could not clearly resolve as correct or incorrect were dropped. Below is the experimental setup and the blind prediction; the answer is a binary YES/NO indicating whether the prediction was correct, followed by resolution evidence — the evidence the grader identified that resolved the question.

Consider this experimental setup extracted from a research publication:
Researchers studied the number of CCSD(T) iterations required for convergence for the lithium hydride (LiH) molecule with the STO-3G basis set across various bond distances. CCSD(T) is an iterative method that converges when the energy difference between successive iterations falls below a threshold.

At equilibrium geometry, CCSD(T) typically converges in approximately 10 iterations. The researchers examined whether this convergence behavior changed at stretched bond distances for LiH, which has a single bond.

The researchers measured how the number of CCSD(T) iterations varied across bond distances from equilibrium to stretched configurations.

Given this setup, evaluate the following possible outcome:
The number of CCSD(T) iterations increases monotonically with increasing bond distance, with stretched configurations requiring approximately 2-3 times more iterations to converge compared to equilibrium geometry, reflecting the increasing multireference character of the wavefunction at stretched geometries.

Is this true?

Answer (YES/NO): NO